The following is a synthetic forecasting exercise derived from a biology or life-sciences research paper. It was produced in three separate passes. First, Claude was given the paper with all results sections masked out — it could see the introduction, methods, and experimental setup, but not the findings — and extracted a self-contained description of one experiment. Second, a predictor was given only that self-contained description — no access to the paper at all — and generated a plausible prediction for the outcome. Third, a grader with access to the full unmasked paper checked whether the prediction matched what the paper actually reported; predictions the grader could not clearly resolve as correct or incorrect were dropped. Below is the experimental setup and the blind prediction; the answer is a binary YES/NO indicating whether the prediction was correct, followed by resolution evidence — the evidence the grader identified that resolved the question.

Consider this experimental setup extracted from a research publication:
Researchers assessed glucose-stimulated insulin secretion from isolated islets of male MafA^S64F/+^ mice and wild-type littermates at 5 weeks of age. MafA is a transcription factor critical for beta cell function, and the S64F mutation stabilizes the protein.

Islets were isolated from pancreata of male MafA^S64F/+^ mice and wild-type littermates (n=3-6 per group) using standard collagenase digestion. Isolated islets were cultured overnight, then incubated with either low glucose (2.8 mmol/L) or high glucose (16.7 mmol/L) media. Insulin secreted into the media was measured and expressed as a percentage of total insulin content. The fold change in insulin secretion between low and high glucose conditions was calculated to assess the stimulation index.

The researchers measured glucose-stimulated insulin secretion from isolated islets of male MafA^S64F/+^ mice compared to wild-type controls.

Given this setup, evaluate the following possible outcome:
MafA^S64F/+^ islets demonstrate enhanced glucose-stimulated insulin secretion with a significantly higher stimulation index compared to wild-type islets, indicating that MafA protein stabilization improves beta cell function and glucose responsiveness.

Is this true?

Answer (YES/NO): NO